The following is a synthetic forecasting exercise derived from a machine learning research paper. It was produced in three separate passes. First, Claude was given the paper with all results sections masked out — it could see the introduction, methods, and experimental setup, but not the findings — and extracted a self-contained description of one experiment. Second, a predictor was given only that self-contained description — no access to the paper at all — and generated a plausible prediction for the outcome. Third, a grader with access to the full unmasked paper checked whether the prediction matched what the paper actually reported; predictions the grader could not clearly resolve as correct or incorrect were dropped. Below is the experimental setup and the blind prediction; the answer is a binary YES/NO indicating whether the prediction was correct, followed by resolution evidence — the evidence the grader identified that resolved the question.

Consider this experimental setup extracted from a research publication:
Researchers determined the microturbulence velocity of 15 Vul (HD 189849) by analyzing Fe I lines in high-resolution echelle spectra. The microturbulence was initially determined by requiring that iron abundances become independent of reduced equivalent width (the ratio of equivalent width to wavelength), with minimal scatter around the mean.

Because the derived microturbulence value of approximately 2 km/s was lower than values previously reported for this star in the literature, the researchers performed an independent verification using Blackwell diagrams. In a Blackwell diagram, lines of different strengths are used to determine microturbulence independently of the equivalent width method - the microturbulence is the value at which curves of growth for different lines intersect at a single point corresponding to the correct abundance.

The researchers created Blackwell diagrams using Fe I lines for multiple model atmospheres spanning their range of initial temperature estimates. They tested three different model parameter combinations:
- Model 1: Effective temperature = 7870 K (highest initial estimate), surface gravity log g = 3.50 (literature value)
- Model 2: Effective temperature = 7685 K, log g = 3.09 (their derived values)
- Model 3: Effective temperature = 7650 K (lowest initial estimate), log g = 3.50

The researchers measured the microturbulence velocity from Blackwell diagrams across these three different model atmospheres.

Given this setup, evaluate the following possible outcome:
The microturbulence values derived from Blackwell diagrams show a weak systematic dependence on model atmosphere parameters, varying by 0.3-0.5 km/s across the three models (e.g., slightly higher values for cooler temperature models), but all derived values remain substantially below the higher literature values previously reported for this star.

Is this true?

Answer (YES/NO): NO